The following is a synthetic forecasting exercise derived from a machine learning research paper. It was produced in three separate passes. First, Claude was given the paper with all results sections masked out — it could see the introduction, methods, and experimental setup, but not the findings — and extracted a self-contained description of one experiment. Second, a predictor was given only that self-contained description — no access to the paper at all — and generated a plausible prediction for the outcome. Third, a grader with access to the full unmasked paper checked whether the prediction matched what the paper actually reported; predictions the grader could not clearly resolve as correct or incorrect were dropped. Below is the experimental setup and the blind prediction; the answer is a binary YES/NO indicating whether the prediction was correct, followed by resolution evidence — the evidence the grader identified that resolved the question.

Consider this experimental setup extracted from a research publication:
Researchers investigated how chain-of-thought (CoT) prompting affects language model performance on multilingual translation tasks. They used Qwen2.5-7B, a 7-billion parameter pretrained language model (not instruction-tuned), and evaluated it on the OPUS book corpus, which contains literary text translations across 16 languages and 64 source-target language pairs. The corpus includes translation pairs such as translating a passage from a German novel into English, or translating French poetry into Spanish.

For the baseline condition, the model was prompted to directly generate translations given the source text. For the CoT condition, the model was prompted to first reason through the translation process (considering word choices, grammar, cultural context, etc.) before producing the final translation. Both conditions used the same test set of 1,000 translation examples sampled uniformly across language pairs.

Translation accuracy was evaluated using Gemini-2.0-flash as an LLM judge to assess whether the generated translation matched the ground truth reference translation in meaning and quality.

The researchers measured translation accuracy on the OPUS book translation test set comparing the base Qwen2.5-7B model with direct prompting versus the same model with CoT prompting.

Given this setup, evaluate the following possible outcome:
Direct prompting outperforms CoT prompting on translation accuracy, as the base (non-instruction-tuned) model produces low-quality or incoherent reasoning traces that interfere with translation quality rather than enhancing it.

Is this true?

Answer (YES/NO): YES